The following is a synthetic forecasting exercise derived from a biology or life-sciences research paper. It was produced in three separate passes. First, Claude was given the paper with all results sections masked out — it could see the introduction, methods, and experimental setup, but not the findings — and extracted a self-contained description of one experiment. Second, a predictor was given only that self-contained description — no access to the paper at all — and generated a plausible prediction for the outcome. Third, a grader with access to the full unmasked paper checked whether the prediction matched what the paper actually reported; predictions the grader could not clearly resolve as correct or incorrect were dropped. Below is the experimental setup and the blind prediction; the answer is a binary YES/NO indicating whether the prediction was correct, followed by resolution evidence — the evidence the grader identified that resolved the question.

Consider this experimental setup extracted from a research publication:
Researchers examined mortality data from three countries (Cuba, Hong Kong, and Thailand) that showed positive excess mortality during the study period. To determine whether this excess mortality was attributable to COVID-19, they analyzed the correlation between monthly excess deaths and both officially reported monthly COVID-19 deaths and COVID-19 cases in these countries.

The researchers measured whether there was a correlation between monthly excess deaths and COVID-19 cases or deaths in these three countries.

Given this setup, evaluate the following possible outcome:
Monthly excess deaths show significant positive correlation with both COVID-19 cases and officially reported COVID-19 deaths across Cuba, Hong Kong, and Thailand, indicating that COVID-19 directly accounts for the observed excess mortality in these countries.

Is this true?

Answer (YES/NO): NO